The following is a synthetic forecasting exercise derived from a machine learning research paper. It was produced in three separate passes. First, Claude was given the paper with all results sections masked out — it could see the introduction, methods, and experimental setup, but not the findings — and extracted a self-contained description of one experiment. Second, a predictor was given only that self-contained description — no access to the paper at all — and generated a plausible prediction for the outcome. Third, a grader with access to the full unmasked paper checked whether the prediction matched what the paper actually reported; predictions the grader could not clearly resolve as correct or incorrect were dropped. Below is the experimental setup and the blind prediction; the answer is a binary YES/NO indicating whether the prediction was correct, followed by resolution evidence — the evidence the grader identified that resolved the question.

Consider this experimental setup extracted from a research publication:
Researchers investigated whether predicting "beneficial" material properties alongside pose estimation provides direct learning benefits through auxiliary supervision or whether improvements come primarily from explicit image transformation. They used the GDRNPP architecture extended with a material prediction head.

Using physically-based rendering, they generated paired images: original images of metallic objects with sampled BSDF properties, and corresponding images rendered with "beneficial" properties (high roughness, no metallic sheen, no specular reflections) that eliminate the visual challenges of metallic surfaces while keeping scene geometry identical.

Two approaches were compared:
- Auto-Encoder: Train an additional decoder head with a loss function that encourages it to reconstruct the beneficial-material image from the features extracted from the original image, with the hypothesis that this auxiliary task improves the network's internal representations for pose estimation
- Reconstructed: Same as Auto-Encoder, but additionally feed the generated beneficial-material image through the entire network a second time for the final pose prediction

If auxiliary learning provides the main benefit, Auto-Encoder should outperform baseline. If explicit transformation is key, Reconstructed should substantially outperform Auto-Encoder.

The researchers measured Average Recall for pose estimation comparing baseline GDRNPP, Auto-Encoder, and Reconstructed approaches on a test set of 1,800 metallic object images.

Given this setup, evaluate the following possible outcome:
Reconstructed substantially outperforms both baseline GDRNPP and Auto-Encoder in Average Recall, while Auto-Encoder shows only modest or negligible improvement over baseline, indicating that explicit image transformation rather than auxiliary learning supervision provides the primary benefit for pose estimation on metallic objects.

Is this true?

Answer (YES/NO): NO